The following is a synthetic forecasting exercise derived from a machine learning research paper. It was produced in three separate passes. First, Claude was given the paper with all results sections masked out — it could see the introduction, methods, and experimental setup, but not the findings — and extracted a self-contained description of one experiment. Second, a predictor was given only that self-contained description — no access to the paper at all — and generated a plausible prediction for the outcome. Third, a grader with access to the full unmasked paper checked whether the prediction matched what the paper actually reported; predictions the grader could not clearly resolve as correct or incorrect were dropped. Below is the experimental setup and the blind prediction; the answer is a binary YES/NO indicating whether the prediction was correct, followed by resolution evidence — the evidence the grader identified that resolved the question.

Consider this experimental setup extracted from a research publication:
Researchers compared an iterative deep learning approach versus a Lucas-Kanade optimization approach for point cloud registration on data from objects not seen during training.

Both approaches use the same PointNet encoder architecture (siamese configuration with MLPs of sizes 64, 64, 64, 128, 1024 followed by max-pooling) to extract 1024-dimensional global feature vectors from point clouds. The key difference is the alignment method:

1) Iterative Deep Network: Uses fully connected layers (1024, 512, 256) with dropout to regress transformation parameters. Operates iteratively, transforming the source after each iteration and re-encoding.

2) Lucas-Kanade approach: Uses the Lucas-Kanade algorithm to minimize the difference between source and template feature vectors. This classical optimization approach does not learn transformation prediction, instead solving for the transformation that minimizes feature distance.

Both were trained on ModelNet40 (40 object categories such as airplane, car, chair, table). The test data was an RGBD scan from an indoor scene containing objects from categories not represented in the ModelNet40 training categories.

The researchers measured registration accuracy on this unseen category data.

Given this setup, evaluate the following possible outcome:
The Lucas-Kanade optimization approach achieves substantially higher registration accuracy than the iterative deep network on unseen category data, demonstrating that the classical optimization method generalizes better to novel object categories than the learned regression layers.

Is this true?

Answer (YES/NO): YES